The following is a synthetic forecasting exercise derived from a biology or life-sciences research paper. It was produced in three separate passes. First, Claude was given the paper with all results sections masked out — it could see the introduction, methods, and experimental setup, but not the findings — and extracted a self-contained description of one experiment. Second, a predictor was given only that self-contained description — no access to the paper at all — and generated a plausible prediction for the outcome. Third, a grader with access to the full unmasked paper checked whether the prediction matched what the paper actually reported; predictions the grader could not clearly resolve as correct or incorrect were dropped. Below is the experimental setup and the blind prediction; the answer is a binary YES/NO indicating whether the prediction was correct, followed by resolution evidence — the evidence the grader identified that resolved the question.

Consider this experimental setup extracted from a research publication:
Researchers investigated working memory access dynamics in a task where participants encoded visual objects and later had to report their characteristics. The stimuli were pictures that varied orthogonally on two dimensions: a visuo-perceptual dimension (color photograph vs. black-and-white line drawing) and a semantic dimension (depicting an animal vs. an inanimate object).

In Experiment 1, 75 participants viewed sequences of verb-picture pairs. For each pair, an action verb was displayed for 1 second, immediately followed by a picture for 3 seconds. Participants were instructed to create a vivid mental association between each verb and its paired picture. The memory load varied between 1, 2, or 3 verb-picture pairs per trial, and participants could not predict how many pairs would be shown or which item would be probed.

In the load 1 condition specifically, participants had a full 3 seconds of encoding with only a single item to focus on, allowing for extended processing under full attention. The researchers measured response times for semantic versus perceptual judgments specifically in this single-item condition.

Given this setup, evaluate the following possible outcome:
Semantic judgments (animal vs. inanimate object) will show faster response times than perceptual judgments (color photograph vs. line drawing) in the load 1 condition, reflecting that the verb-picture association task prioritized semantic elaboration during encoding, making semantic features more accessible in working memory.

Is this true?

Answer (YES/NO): NO